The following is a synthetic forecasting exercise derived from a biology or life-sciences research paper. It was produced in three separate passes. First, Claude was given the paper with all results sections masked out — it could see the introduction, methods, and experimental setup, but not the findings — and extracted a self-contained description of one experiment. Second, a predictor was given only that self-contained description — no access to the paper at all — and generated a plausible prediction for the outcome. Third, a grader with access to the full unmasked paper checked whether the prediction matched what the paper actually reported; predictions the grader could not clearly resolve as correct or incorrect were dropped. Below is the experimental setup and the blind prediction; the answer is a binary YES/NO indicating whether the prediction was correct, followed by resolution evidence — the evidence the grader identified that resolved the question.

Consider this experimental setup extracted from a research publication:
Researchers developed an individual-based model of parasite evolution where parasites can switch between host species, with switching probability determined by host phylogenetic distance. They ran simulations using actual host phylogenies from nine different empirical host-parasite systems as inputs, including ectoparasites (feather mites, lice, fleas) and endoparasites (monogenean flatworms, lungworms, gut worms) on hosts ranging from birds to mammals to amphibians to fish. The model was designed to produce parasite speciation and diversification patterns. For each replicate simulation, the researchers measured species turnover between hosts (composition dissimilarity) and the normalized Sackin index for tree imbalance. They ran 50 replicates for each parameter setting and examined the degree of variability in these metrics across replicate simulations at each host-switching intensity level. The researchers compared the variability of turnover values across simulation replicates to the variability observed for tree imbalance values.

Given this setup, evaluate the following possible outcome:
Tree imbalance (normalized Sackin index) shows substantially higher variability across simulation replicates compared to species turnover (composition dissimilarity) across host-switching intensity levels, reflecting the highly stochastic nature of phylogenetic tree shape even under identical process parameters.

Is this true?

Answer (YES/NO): YES